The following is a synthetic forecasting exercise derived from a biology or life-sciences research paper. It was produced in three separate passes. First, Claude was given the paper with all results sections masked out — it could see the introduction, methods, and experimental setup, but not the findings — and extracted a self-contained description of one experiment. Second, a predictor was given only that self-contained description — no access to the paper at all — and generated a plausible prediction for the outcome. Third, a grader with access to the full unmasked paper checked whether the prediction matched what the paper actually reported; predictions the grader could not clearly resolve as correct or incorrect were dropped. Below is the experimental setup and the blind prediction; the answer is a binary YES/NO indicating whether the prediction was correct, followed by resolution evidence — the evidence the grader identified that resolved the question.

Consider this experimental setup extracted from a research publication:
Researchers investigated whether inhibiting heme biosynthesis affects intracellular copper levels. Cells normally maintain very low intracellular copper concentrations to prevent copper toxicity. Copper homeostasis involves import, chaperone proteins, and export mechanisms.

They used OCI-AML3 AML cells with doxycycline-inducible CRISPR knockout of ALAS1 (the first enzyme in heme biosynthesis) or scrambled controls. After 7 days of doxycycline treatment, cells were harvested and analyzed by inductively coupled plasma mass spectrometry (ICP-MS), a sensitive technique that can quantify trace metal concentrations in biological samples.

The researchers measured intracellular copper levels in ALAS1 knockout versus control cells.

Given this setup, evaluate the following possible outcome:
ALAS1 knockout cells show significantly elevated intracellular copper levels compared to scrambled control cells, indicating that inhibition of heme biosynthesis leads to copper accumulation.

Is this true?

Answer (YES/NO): YES